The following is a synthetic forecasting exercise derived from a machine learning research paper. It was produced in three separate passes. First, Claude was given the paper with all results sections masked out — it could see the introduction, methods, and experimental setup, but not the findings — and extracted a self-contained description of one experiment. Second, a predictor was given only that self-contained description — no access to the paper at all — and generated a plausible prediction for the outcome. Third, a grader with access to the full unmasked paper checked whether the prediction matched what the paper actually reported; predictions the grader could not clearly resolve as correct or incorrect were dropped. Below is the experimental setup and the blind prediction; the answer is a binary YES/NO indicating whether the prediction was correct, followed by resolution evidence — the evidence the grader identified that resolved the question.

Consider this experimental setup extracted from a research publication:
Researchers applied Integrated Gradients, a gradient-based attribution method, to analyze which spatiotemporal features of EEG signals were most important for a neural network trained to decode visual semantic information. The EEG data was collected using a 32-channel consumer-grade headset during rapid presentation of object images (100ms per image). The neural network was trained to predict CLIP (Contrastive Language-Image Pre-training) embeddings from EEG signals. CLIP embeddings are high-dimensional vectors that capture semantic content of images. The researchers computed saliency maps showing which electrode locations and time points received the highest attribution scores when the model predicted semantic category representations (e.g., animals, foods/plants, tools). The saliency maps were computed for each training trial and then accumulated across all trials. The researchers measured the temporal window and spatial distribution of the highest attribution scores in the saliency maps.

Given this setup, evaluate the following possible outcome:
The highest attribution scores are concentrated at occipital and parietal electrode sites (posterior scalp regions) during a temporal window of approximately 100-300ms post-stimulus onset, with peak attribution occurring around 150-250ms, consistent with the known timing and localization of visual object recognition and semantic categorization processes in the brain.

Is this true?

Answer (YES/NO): NO